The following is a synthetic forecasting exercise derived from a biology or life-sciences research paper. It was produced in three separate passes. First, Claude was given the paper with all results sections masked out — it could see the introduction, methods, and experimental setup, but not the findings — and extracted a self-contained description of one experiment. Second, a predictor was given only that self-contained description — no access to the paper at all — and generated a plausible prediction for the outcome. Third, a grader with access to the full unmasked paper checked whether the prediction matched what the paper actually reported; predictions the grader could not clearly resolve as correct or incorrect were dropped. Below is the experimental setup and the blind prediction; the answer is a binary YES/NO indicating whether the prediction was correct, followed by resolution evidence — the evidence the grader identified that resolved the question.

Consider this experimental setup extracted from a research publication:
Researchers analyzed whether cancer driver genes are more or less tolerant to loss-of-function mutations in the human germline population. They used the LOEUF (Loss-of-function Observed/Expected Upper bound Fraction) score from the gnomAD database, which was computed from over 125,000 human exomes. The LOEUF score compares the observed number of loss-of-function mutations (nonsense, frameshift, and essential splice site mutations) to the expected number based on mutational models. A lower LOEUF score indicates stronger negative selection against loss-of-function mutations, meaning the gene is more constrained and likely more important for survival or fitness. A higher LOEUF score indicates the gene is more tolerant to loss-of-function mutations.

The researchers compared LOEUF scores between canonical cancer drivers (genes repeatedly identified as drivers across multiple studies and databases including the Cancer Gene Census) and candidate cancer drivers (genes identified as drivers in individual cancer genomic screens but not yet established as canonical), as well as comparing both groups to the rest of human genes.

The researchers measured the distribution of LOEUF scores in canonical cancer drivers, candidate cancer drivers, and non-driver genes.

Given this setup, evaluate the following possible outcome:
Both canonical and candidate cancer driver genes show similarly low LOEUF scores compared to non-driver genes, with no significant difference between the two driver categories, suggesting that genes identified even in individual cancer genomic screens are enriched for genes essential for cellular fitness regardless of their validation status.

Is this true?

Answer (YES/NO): NO